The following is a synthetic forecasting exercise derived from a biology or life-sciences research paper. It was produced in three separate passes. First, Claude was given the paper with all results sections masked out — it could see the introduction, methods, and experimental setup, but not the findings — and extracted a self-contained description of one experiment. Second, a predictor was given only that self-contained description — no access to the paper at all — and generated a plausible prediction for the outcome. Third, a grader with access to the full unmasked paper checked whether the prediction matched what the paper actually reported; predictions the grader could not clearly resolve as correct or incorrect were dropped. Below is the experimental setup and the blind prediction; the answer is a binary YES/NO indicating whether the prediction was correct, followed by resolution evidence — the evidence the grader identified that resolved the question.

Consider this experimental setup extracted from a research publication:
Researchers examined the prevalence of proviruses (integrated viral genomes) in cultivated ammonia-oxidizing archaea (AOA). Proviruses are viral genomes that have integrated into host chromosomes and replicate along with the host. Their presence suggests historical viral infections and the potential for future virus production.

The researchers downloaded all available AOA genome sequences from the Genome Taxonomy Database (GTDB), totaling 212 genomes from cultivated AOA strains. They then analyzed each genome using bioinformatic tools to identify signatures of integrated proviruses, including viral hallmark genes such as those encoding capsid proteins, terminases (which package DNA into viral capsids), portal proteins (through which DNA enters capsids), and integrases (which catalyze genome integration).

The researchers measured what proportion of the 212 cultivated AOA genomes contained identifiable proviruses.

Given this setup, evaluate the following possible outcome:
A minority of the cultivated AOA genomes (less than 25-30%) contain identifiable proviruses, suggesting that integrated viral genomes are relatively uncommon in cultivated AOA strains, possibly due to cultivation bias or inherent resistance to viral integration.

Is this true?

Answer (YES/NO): NO